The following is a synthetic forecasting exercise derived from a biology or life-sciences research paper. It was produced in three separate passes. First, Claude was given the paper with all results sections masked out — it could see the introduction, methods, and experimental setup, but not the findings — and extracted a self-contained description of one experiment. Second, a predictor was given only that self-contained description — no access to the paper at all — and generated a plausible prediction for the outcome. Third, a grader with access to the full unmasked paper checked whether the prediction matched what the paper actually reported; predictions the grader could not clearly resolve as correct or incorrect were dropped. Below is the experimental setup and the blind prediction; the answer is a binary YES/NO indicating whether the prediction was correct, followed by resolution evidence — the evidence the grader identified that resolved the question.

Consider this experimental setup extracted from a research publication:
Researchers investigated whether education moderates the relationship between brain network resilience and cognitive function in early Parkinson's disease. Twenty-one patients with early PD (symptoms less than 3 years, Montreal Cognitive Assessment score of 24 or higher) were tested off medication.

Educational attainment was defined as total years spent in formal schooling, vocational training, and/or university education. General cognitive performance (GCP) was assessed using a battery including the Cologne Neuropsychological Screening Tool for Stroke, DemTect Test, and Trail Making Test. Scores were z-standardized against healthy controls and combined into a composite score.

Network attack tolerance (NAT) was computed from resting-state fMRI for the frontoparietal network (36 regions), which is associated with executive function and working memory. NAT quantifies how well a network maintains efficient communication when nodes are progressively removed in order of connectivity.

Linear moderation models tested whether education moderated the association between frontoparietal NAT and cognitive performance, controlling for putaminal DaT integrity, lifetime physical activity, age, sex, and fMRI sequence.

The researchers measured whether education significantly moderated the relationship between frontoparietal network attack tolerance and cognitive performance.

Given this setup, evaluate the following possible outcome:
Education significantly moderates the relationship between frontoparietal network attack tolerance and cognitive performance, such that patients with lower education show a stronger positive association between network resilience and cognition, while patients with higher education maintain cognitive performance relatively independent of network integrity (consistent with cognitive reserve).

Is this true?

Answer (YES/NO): NO